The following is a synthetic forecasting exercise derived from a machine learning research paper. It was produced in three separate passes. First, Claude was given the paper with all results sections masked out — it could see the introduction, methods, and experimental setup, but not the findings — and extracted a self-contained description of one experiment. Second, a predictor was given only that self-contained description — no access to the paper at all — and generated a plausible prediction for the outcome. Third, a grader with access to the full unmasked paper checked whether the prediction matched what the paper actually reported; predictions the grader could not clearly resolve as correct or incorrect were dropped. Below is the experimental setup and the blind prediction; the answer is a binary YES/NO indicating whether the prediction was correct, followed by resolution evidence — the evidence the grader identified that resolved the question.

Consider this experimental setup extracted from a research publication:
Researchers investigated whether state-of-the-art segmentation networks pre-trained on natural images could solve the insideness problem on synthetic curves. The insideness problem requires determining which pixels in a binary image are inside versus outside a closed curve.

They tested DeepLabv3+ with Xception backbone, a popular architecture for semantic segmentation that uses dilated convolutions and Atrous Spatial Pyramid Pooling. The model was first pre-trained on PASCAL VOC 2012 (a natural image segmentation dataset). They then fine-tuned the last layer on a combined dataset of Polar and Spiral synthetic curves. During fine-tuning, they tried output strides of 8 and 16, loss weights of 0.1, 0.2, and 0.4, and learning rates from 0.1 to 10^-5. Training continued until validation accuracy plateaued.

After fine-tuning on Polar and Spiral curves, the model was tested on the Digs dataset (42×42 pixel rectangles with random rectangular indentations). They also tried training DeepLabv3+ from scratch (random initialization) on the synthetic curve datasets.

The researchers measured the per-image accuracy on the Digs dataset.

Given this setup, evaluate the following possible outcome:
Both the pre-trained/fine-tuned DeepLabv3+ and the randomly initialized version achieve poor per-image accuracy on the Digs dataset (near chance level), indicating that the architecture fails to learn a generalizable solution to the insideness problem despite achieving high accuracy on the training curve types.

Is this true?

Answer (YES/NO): NO